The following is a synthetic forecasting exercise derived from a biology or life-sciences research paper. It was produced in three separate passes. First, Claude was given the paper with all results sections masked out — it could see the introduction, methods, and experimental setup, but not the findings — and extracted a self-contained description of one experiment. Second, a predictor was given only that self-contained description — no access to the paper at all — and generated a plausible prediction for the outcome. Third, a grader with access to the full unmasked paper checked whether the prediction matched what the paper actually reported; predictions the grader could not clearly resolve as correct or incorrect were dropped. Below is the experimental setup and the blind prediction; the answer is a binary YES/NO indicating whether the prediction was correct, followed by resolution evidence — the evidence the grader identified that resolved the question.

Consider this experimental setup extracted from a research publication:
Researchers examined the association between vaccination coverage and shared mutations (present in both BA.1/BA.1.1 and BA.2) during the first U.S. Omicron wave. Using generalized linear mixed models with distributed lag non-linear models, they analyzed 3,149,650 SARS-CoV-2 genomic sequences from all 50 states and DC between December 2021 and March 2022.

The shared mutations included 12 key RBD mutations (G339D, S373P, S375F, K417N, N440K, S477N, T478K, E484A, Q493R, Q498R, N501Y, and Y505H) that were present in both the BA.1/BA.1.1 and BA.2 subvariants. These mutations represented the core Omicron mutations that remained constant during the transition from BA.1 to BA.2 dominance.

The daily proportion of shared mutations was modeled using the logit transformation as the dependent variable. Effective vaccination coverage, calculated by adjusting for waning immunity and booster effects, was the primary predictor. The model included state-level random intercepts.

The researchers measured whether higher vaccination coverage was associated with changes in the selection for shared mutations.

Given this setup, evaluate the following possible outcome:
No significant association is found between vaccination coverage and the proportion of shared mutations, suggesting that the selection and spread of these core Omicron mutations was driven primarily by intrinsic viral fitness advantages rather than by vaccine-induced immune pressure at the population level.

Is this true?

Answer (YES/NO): NO